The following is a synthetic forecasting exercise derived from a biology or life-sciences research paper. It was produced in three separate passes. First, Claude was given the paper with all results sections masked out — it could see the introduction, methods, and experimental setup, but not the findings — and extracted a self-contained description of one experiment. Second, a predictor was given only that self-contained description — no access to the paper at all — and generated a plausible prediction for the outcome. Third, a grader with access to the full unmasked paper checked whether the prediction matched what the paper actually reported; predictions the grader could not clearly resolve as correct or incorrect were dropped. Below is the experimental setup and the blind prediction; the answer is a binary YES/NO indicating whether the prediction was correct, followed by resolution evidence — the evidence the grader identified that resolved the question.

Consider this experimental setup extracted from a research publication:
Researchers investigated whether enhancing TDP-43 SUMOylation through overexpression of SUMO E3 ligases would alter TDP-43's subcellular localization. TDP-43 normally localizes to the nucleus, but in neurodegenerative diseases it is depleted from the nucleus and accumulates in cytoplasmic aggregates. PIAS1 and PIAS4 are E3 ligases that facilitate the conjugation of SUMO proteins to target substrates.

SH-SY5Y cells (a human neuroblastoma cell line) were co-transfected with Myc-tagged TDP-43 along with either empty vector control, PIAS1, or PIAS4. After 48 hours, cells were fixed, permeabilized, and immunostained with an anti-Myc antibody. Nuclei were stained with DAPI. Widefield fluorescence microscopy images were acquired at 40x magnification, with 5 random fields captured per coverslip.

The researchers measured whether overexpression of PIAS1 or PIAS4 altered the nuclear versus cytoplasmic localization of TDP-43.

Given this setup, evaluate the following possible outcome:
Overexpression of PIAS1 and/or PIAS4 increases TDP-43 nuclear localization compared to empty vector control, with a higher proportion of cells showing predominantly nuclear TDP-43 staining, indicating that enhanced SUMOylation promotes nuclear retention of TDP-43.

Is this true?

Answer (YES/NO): NO